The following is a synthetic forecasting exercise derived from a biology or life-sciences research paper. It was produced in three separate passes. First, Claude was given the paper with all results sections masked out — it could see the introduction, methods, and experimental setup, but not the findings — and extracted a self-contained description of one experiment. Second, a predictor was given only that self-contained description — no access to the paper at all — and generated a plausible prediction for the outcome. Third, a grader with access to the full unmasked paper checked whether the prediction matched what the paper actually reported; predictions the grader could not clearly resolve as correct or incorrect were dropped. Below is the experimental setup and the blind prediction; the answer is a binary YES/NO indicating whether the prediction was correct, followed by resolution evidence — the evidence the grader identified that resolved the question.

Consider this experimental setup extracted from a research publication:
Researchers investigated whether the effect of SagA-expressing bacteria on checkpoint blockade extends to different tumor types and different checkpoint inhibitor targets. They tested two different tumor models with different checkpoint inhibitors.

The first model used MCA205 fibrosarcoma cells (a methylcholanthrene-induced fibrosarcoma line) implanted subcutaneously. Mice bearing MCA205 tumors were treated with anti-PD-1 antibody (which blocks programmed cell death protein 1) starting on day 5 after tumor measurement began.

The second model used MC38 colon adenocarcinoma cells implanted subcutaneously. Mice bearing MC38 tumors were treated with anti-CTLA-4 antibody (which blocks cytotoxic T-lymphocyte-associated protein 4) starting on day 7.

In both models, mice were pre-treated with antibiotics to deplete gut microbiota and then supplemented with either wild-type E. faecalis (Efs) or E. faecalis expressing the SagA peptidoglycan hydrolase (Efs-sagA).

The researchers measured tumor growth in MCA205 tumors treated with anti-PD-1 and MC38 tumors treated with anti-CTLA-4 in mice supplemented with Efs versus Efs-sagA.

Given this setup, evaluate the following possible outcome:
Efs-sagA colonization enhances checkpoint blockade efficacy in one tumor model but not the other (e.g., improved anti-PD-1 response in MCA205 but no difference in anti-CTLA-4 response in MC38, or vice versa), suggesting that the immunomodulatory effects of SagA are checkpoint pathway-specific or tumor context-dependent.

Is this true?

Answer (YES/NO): NO